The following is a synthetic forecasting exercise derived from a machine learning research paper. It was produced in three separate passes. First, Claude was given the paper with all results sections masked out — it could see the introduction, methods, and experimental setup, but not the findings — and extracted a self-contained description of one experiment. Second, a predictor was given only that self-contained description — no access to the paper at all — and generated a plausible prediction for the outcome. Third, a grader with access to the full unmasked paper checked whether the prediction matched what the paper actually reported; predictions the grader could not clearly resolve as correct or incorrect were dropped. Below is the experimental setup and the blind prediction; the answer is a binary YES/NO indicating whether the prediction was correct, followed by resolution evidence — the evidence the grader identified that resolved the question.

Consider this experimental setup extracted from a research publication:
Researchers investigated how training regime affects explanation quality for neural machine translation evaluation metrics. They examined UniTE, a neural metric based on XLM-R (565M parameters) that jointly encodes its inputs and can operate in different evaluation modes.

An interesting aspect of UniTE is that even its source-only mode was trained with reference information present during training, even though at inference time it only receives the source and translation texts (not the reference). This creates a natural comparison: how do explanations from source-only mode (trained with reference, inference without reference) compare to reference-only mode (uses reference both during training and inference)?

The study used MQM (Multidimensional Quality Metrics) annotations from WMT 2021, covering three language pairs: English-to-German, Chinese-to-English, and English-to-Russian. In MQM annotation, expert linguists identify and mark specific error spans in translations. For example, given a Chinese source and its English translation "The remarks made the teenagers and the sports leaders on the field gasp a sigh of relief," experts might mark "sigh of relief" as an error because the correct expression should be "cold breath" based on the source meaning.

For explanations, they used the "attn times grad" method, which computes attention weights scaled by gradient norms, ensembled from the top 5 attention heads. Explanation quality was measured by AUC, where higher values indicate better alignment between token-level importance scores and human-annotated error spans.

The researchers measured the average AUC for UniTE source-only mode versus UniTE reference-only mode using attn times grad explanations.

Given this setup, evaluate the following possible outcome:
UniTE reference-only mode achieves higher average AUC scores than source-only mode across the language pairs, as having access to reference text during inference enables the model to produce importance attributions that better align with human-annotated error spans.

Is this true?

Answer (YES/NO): YES